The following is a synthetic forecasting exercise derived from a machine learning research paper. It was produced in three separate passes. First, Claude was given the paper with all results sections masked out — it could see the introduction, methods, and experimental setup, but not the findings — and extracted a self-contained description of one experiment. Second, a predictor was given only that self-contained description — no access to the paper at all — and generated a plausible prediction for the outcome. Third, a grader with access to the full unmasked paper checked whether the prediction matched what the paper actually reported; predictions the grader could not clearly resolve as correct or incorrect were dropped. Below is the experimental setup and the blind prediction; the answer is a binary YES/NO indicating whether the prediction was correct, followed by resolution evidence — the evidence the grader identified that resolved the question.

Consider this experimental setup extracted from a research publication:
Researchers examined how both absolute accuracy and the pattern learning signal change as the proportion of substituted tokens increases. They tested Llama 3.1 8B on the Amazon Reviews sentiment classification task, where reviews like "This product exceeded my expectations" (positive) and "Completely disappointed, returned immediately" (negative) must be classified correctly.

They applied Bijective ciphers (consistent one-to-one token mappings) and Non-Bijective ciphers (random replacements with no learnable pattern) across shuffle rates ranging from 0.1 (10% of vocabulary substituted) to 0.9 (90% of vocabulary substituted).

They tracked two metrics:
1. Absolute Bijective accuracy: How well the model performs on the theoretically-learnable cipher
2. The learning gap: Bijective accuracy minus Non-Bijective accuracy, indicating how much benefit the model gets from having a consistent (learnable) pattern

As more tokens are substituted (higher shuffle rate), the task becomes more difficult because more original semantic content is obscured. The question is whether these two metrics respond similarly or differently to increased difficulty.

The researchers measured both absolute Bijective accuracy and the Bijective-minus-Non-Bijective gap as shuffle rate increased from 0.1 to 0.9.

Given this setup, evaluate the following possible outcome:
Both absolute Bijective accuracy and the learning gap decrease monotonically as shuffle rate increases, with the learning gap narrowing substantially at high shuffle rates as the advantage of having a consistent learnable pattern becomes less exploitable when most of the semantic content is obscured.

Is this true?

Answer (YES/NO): NO